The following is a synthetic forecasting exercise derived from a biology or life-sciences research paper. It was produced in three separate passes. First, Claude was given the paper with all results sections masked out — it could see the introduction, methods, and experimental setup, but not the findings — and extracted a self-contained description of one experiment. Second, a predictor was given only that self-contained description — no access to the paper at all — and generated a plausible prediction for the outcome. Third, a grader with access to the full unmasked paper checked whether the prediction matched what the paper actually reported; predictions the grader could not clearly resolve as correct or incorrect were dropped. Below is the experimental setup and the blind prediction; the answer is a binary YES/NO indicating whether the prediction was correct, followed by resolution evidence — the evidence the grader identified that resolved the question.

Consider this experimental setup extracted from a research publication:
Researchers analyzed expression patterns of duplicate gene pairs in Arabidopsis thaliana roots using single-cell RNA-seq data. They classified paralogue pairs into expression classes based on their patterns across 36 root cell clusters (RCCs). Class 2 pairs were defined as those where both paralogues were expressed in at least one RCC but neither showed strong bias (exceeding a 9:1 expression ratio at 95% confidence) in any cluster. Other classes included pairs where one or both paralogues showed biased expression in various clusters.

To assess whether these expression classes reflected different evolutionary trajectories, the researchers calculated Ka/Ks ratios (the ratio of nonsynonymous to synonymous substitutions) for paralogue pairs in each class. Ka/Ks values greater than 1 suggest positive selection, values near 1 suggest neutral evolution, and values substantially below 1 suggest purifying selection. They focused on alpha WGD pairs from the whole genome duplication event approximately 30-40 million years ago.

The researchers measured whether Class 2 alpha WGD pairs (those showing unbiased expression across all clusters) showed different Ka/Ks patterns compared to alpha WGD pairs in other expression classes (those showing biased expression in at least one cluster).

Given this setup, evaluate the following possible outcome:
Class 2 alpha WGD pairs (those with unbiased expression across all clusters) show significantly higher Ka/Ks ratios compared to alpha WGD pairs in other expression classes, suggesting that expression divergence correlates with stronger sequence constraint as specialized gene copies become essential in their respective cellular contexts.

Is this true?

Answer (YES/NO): NO